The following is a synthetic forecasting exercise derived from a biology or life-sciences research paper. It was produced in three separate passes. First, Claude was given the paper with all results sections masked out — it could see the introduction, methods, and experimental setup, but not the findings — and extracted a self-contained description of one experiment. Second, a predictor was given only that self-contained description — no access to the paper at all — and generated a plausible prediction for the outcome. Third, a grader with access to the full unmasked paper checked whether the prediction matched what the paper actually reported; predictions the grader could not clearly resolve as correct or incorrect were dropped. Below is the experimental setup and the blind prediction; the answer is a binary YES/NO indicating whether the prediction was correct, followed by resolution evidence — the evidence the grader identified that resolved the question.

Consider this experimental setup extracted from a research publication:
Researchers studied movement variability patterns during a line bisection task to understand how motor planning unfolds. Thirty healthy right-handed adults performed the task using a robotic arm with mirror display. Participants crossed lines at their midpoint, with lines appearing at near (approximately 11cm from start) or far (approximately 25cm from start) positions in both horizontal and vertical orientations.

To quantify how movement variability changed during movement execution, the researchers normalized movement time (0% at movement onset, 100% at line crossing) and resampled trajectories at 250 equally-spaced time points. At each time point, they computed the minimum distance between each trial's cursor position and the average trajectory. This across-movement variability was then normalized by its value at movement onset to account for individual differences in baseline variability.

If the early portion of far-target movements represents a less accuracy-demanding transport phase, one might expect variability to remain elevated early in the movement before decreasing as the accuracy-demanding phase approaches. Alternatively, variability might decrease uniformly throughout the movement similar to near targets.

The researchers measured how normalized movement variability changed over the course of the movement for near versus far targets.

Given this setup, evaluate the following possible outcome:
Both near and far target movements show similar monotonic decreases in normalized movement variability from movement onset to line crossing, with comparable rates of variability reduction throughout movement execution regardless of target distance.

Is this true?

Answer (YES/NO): NO